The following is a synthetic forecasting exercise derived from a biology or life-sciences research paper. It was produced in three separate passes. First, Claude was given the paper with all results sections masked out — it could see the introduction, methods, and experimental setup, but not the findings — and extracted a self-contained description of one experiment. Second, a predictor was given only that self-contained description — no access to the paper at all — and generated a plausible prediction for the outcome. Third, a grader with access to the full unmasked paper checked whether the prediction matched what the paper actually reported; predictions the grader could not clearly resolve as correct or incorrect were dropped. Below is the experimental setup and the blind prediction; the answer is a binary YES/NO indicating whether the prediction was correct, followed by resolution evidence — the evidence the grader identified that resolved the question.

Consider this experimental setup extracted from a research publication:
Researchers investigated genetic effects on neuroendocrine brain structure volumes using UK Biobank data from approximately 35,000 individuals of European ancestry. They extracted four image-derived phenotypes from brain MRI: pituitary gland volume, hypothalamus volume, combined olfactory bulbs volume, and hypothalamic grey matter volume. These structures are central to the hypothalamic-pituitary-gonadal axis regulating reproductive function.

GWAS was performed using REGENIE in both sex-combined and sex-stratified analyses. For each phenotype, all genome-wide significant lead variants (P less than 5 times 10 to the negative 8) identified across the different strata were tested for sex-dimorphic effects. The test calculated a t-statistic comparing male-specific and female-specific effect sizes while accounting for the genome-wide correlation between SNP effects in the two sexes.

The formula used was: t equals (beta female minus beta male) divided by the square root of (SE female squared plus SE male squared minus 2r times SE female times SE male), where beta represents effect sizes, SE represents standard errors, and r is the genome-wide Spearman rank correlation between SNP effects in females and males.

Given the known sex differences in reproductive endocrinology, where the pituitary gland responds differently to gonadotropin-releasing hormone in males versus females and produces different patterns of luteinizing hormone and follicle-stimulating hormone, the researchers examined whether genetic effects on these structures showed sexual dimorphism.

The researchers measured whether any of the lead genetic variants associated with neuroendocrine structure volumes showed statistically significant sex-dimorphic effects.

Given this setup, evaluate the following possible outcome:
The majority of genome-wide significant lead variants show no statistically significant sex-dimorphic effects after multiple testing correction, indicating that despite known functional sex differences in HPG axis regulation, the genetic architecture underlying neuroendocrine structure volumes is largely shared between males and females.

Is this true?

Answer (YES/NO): YES